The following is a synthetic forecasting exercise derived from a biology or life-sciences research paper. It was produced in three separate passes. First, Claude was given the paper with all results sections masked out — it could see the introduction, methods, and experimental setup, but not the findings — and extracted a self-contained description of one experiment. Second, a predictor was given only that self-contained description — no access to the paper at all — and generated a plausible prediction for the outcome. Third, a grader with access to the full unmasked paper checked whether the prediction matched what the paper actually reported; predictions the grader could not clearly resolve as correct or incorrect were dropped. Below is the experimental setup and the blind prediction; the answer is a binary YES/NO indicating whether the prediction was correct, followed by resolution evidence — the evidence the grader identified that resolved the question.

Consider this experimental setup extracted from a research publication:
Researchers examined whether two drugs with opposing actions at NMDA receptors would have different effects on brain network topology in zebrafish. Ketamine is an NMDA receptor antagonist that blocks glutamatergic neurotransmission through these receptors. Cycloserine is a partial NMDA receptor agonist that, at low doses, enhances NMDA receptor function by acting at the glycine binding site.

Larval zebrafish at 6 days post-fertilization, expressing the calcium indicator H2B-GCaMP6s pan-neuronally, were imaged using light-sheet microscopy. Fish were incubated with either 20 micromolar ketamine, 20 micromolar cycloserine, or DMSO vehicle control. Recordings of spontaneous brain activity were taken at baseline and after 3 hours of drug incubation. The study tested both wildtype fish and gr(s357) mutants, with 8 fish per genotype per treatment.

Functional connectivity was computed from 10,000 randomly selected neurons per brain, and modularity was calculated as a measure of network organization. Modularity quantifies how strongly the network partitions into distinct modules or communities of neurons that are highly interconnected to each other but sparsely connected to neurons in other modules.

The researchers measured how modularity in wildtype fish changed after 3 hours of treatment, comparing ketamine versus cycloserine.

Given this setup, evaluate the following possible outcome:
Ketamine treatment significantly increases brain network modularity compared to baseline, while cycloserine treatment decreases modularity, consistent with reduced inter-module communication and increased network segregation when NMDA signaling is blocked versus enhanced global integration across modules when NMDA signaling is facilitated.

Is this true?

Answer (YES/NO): NO